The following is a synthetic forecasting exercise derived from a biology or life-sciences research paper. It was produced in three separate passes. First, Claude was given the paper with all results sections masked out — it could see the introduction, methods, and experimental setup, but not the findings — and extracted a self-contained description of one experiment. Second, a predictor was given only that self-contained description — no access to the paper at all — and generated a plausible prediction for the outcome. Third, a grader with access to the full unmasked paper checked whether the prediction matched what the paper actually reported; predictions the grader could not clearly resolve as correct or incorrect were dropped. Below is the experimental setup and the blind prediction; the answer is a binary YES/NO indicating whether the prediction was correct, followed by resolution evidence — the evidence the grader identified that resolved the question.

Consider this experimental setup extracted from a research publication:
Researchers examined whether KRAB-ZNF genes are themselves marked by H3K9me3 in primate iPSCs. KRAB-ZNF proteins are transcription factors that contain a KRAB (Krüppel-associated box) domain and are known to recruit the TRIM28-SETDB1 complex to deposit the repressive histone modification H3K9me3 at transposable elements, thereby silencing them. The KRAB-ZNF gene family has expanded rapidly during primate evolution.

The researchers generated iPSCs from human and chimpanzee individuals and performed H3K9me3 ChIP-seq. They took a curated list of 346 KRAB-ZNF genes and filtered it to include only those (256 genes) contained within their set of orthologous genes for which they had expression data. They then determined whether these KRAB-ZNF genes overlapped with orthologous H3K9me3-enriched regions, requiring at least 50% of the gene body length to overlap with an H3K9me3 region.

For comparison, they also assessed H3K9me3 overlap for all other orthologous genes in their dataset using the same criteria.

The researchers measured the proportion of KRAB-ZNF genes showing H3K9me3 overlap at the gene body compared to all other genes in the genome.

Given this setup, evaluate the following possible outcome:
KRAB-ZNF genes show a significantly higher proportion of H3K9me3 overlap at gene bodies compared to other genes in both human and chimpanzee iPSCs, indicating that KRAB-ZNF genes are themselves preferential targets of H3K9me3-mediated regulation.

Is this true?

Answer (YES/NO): YES